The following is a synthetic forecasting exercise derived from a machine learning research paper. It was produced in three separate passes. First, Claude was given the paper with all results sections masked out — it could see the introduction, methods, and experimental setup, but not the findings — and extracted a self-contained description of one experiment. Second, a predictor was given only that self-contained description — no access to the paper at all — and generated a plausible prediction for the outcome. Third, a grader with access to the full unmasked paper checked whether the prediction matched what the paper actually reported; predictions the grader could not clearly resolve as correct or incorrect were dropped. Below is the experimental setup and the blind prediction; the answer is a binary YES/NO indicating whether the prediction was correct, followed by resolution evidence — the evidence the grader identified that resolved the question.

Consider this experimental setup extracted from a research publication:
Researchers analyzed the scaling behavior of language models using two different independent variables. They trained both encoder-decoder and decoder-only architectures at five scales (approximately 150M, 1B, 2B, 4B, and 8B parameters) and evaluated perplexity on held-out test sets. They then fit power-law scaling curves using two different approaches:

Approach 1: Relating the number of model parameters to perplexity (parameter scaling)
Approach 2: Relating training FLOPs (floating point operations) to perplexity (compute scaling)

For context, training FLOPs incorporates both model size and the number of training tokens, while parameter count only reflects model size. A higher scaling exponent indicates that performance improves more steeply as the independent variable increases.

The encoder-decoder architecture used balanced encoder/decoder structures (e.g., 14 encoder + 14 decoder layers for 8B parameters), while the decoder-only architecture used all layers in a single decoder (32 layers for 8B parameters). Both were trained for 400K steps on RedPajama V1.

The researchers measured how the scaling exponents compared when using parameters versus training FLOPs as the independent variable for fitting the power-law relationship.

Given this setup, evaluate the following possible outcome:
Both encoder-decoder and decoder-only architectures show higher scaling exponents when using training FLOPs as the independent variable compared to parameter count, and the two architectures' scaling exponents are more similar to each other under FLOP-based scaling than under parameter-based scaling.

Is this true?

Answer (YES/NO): NO